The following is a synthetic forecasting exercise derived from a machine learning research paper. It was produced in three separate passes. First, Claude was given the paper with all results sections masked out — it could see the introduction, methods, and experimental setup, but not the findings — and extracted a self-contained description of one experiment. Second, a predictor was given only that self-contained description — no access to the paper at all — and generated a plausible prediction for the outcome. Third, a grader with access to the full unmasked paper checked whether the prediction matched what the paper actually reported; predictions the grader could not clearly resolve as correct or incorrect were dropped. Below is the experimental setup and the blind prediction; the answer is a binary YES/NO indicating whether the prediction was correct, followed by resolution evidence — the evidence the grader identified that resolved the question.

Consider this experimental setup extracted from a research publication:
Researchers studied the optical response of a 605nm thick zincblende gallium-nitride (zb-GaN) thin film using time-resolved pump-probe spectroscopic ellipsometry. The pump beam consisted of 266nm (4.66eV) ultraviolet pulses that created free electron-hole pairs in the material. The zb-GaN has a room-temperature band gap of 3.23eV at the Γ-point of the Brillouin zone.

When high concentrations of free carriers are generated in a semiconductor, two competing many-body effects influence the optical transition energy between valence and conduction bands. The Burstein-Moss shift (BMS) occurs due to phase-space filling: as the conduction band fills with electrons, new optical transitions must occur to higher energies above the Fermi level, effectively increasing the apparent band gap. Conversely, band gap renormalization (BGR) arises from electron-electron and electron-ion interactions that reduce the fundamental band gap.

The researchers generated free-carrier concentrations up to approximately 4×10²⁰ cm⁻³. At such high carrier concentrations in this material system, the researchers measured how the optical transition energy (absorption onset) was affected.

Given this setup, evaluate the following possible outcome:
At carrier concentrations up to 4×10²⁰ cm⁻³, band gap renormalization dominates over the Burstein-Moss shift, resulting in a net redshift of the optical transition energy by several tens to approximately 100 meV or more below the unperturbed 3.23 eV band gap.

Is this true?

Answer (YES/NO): NO